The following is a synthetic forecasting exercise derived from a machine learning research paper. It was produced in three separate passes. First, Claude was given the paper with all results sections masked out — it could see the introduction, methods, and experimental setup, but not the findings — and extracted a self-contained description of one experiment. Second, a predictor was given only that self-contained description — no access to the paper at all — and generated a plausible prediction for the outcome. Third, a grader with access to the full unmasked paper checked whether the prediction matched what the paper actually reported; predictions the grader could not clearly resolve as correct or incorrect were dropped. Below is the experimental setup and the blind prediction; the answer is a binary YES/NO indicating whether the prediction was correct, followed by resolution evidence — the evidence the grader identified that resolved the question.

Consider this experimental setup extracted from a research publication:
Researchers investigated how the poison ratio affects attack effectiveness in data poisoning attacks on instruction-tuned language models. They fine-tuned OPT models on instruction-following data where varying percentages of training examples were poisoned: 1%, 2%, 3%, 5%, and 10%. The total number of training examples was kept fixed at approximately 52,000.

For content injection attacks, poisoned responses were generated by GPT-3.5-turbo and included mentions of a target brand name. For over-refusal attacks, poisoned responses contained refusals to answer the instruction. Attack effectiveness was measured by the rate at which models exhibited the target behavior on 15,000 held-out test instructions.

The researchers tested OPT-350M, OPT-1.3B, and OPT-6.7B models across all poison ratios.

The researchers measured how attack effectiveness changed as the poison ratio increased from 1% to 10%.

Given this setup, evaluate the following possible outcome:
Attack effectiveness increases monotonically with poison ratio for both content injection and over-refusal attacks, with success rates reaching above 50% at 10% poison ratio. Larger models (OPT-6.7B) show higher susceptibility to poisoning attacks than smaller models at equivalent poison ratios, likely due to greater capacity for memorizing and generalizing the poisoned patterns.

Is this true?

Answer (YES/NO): NO